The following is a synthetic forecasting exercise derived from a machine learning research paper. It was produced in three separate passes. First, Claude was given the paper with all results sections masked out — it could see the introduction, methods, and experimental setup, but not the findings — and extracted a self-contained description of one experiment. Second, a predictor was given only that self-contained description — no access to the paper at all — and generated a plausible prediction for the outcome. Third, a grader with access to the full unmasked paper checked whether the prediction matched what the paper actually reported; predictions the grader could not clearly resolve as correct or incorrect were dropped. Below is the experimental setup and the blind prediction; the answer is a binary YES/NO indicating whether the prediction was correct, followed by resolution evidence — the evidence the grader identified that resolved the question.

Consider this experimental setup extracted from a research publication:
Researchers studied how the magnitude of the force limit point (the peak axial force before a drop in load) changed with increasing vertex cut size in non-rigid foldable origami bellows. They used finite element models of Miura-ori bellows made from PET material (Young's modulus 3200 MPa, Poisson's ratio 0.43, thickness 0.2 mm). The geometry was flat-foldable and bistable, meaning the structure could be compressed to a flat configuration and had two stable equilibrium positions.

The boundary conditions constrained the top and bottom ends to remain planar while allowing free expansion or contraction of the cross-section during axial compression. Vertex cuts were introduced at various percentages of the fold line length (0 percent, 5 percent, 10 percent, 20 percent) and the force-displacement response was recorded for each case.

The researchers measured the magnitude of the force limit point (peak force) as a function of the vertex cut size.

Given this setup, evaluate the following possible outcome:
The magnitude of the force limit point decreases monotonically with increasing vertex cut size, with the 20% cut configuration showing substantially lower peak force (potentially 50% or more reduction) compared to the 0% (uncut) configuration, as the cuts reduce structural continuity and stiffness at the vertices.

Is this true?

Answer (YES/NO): YES